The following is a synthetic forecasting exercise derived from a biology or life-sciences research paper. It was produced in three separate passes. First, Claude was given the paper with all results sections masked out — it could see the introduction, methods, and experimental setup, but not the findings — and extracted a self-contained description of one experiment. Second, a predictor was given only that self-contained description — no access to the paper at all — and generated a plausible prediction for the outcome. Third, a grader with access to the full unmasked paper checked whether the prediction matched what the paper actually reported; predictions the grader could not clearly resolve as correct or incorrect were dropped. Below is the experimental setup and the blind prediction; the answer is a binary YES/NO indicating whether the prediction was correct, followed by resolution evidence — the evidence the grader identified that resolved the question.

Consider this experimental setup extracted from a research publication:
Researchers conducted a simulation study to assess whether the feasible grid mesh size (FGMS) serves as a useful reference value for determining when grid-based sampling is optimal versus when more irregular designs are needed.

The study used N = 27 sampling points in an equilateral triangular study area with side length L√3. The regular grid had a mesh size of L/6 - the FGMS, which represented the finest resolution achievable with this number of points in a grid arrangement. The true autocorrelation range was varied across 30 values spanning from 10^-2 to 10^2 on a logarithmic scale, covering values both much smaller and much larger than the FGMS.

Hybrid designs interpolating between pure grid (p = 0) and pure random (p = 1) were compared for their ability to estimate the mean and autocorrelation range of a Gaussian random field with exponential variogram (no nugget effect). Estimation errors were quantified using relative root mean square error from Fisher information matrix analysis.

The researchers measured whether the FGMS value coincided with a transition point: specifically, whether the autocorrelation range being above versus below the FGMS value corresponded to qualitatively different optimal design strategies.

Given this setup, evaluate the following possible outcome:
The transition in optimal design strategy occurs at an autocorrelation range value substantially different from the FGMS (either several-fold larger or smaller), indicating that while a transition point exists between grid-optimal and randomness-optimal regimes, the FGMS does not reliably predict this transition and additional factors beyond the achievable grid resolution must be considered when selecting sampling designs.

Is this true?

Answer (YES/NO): NO